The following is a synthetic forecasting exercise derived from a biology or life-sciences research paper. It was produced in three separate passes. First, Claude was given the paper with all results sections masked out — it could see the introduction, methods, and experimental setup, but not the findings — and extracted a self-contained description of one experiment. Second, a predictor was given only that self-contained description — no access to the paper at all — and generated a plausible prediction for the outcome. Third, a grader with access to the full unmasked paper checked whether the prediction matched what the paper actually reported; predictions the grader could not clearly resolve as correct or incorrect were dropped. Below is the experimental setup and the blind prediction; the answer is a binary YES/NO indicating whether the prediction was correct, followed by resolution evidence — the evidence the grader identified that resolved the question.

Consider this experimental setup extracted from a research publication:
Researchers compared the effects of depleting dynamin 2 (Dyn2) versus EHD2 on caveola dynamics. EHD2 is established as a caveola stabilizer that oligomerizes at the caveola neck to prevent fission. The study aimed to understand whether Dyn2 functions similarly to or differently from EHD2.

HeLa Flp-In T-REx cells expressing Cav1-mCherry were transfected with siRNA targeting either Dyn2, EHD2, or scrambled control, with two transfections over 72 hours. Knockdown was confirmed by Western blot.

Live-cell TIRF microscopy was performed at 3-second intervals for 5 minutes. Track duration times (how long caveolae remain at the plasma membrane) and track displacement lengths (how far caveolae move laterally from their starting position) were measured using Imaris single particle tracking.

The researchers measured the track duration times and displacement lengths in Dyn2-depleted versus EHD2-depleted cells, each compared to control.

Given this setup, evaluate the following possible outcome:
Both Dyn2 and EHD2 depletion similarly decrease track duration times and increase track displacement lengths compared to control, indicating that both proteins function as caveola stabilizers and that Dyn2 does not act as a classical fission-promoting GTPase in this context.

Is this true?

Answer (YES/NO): NO